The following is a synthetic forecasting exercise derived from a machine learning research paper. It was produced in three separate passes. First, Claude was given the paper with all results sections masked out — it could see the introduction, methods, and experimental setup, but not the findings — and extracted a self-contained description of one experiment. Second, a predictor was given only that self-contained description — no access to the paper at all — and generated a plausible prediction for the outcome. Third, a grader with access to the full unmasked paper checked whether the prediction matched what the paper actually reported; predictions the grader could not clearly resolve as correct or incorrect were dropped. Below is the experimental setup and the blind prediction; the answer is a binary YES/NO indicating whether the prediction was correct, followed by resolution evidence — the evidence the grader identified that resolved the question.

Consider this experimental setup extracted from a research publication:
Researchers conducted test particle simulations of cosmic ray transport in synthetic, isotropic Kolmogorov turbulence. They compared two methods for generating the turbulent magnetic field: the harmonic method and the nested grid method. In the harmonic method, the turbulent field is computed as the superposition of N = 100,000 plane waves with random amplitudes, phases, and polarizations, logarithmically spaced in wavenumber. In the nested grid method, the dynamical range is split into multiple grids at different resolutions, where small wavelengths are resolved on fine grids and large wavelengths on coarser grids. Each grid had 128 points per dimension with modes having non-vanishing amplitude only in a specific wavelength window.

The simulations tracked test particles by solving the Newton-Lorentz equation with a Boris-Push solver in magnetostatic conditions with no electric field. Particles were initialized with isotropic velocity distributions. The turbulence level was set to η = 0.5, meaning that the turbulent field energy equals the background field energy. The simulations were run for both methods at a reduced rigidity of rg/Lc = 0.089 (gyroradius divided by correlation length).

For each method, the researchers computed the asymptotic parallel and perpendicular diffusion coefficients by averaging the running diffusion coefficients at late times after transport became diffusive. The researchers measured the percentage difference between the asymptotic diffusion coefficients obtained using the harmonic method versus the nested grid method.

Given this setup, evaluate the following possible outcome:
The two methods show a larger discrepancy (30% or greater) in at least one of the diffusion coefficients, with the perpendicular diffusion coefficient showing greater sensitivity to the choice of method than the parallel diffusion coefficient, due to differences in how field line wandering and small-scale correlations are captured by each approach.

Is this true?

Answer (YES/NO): NO